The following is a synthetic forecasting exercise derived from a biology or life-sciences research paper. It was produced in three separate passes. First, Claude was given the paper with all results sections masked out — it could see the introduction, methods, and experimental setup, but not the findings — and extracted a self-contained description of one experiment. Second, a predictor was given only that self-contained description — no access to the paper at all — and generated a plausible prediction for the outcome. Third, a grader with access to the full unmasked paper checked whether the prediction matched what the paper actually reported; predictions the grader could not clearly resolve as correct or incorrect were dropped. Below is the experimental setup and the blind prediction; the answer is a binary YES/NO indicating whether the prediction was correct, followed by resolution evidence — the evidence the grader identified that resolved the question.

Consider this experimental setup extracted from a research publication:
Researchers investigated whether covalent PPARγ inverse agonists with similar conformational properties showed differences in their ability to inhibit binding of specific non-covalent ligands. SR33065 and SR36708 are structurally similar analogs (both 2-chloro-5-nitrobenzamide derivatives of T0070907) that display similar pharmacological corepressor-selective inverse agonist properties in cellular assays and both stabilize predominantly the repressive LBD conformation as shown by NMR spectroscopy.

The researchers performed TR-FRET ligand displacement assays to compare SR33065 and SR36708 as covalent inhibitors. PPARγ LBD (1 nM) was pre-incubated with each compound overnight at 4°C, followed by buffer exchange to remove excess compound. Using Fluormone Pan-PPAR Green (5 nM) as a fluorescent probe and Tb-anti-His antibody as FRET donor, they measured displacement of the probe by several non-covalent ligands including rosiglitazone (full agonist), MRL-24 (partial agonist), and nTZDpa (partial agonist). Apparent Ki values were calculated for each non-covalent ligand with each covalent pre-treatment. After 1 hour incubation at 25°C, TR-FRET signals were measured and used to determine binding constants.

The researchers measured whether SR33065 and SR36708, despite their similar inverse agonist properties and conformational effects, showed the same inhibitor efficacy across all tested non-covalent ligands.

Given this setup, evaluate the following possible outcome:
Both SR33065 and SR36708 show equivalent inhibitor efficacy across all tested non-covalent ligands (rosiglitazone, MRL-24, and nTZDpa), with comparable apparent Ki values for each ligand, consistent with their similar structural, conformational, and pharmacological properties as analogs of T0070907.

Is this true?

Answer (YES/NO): NO